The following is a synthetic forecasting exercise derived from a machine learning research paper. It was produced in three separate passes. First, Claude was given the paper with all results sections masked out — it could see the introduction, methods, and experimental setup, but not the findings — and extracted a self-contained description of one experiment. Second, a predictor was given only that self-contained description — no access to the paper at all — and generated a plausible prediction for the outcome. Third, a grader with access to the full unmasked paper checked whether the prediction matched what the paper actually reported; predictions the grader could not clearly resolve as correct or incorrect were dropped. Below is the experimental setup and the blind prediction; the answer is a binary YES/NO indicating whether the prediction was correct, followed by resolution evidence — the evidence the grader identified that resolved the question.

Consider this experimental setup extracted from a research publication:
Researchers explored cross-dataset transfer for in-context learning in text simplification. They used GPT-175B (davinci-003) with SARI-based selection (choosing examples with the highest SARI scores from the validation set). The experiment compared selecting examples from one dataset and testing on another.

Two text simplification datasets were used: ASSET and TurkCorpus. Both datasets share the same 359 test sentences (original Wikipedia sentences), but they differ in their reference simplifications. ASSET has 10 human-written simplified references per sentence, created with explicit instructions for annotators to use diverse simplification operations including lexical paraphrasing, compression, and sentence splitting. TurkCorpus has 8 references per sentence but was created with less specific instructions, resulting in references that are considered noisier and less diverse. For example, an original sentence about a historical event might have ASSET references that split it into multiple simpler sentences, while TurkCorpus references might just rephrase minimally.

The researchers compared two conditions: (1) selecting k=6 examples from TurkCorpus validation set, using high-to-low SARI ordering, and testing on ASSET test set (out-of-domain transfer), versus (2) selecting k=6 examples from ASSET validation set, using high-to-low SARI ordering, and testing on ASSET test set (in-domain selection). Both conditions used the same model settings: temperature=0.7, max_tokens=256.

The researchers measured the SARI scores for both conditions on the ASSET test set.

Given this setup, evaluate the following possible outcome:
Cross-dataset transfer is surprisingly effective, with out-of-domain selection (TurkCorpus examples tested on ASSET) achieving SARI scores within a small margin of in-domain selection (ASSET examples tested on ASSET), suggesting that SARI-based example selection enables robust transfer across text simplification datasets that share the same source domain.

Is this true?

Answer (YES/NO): NO